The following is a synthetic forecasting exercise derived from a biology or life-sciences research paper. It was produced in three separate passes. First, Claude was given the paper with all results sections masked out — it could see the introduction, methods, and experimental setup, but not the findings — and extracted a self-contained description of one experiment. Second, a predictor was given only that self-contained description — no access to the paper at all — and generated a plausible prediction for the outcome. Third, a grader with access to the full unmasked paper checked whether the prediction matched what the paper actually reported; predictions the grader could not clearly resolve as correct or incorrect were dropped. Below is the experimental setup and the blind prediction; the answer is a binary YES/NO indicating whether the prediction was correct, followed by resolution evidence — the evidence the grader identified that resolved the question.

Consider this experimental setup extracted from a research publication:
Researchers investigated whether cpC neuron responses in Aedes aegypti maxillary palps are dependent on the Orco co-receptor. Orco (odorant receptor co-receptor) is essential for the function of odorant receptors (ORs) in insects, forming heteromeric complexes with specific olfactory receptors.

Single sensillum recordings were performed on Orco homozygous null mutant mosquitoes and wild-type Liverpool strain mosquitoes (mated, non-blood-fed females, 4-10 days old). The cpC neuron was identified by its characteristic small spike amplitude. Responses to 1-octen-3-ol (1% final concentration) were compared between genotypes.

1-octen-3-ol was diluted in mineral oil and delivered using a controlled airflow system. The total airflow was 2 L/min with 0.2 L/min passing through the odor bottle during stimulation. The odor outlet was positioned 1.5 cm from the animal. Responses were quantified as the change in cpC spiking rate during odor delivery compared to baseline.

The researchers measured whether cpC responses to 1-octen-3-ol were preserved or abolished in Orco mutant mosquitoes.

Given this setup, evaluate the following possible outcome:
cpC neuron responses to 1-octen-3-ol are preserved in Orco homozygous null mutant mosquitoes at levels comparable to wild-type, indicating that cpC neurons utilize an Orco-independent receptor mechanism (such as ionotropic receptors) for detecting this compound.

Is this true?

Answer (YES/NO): NO